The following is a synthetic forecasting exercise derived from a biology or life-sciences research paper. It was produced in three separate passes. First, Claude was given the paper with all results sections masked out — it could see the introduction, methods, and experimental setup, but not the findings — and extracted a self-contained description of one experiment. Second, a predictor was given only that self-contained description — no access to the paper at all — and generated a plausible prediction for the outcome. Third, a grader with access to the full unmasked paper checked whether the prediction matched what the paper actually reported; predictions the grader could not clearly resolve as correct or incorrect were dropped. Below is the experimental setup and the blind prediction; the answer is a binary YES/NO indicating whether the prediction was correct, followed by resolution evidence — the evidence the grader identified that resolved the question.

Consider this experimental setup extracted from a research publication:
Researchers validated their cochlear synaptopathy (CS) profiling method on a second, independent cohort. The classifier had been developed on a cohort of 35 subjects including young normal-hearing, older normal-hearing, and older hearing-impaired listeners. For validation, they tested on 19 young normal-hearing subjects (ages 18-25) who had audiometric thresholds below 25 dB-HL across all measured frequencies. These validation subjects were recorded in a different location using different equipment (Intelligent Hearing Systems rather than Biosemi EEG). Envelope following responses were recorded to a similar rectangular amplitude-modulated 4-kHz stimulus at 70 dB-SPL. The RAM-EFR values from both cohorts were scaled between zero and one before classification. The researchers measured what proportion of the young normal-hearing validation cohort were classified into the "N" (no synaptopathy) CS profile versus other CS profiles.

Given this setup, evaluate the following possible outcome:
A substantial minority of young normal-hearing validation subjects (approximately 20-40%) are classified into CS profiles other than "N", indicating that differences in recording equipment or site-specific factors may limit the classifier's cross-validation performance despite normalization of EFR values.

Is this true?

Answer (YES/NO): NO